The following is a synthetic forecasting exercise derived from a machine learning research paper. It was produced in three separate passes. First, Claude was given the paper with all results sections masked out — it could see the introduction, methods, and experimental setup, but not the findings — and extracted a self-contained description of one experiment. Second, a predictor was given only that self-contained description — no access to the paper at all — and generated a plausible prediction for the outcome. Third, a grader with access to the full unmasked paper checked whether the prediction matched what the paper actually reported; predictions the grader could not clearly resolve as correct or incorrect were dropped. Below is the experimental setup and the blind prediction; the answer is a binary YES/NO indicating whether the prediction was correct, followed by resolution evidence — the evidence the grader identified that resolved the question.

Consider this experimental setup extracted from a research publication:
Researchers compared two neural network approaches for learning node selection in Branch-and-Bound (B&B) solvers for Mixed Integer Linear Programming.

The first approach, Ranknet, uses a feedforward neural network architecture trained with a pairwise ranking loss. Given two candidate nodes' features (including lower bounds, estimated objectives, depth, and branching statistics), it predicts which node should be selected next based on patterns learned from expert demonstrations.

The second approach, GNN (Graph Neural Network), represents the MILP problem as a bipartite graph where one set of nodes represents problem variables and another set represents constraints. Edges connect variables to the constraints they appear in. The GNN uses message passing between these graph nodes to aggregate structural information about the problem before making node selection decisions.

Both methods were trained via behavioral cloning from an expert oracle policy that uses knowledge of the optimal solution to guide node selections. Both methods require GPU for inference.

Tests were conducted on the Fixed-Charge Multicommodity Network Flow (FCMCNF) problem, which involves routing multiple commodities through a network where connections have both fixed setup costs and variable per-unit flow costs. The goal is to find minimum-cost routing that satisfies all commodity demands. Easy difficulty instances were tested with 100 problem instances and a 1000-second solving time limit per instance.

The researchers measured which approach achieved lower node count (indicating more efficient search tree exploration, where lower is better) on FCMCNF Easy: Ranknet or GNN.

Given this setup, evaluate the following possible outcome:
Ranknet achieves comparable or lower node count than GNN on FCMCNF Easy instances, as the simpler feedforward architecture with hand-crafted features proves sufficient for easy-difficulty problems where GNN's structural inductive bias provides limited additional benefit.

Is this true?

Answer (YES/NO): YES